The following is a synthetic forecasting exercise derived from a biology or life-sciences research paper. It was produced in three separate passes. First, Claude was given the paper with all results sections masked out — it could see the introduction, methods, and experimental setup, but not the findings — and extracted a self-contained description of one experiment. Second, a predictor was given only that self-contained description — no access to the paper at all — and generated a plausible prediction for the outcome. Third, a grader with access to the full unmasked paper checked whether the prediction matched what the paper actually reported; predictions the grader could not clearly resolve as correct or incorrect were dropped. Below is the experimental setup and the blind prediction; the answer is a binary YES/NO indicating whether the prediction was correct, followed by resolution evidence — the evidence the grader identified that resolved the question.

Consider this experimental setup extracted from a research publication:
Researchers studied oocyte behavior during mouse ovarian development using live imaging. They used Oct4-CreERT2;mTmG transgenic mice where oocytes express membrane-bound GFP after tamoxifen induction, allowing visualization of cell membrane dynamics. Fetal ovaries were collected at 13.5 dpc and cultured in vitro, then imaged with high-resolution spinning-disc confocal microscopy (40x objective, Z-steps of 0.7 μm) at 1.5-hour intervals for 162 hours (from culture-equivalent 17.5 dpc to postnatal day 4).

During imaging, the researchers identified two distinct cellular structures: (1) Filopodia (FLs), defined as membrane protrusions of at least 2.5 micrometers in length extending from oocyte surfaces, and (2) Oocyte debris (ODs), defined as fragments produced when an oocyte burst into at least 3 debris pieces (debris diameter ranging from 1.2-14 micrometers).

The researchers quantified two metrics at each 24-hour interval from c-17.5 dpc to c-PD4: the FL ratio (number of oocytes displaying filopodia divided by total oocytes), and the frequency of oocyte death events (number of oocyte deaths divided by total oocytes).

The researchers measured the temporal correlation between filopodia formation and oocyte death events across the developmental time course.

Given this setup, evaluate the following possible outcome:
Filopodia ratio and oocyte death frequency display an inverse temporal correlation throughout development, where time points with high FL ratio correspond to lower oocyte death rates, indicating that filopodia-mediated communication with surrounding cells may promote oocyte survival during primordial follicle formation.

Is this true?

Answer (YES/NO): NO